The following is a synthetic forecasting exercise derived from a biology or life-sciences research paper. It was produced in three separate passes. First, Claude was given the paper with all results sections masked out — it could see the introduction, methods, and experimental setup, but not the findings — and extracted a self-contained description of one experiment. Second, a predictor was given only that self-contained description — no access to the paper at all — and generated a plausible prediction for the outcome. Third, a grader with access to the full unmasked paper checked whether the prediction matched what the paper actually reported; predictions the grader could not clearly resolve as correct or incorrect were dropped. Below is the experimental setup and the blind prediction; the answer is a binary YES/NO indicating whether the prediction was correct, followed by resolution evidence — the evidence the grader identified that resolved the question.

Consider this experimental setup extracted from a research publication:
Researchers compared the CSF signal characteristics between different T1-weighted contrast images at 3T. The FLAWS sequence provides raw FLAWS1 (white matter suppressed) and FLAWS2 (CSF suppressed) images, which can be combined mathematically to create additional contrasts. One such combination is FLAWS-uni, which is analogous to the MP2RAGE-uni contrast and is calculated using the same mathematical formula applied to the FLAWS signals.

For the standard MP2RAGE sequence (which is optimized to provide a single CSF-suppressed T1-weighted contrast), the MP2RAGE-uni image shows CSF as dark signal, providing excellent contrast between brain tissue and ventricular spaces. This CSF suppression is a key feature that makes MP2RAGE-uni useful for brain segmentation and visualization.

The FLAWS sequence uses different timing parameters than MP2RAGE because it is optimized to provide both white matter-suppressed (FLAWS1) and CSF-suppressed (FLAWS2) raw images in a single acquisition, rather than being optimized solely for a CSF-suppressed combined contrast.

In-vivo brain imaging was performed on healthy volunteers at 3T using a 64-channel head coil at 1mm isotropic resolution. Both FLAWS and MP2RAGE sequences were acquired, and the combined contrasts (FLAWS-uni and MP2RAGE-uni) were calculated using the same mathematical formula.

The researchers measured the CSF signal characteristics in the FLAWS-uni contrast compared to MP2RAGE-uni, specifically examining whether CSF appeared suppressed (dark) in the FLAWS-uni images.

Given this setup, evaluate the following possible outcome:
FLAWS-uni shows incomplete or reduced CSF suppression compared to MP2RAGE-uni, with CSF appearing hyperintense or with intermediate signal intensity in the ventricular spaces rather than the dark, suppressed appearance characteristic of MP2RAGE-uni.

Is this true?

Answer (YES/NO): YES